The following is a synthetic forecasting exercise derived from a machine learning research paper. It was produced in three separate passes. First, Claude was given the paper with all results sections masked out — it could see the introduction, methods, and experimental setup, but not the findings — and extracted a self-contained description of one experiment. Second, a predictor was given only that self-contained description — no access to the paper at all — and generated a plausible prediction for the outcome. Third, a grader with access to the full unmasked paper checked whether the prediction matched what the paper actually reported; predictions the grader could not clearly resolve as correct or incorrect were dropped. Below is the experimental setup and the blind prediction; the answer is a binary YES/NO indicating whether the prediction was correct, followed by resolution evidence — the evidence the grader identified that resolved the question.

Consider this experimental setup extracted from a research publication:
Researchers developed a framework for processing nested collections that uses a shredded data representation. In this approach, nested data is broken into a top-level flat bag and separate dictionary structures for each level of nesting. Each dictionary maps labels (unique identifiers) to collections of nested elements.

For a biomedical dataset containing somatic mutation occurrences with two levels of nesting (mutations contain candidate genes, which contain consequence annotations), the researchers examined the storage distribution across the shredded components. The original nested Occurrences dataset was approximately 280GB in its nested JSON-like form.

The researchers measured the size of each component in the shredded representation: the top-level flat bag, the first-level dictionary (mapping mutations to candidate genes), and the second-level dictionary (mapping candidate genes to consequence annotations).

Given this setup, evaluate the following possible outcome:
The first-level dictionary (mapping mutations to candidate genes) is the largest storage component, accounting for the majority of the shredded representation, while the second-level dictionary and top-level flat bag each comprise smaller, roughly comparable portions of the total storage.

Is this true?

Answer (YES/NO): NO